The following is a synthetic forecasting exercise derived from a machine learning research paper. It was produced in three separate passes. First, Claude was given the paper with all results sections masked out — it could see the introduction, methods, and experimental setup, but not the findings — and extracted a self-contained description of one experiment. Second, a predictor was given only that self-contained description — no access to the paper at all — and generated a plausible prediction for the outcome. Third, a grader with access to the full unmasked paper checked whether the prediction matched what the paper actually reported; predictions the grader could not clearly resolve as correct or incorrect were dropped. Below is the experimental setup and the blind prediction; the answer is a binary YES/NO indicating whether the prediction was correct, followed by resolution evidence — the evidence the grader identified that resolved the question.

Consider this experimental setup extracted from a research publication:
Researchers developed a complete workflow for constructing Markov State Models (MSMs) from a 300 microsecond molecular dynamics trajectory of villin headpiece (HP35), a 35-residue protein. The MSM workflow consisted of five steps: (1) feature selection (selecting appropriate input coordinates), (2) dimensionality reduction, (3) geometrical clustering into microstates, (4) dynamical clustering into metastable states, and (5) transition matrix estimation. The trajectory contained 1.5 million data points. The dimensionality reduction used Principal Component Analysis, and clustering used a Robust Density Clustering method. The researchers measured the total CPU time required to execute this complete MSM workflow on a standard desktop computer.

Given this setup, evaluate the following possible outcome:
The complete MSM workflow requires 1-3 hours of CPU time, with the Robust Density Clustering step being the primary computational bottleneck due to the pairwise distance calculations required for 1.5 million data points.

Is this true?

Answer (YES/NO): NO